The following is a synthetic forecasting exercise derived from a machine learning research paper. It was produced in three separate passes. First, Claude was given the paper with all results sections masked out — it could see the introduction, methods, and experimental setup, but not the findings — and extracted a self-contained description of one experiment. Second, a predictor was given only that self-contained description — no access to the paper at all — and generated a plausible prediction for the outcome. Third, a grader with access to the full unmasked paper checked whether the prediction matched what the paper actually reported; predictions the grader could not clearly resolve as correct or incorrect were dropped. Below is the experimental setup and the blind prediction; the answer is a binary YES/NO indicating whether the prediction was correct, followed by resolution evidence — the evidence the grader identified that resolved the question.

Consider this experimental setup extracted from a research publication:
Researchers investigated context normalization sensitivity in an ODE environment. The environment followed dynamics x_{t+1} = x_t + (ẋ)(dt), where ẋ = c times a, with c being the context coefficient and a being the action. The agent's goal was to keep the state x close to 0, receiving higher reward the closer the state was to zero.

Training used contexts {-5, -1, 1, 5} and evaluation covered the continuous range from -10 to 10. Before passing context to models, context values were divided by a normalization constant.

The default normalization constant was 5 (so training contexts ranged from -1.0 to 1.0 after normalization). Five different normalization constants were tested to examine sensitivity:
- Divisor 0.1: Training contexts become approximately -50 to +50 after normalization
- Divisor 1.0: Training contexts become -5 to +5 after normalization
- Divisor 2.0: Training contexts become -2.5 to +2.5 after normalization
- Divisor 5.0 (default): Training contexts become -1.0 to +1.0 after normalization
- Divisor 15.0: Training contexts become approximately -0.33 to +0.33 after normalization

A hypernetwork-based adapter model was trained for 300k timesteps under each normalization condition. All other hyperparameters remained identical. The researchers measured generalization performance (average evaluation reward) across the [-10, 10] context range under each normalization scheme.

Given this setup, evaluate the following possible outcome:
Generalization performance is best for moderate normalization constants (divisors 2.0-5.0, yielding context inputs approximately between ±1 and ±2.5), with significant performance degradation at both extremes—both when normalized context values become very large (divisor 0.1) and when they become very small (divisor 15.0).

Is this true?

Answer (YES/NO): NO